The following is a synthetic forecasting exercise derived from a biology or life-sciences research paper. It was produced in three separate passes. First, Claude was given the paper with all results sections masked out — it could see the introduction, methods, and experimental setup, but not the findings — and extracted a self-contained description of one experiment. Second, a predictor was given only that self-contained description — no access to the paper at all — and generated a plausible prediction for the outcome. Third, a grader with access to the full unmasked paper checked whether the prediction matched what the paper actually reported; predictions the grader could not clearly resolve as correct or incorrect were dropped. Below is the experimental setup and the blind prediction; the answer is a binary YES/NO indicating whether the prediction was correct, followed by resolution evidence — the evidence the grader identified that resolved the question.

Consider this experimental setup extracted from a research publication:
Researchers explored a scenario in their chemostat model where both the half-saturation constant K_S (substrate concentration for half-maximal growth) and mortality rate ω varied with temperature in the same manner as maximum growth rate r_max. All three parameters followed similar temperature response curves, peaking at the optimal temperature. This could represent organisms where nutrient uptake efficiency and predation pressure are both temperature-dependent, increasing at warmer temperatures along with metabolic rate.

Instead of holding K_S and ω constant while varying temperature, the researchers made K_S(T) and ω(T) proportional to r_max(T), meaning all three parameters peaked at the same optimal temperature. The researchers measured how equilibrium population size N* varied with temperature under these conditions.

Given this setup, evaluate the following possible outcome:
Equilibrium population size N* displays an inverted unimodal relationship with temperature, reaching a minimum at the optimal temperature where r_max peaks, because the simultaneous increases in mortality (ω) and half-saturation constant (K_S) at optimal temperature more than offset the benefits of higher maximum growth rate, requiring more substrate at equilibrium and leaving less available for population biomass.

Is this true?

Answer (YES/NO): YES